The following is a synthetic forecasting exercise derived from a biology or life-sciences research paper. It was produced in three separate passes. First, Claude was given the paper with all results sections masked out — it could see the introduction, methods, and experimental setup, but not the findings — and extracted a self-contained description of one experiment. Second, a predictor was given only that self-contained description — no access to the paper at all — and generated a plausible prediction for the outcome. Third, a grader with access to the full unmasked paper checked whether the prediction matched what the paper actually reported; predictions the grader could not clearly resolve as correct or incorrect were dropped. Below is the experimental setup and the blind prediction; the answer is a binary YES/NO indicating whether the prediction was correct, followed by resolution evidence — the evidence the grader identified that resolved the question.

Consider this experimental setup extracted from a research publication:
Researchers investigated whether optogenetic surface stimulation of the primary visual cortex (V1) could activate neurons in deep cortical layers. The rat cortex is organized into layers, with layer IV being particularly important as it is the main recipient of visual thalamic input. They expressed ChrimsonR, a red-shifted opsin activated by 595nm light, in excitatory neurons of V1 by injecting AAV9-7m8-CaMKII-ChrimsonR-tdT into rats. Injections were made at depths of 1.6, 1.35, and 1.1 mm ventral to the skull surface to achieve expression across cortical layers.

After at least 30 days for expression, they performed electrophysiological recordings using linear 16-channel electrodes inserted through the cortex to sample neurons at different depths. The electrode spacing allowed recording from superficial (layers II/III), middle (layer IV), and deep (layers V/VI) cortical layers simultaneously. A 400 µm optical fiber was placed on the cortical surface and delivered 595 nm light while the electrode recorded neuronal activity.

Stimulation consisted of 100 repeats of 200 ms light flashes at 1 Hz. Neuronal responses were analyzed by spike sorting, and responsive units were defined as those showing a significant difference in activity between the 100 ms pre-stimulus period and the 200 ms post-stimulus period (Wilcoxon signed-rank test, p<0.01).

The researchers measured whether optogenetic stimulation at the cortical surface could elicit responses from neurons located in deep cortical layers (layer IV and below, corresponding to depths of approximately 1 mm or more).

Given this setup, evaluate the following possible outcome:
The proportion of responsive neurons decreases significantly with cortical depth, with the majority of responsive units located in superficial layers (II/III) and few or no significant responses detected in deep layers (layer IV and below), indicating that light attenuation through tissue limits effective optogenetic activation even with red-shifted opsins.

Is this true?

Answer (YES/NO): NO